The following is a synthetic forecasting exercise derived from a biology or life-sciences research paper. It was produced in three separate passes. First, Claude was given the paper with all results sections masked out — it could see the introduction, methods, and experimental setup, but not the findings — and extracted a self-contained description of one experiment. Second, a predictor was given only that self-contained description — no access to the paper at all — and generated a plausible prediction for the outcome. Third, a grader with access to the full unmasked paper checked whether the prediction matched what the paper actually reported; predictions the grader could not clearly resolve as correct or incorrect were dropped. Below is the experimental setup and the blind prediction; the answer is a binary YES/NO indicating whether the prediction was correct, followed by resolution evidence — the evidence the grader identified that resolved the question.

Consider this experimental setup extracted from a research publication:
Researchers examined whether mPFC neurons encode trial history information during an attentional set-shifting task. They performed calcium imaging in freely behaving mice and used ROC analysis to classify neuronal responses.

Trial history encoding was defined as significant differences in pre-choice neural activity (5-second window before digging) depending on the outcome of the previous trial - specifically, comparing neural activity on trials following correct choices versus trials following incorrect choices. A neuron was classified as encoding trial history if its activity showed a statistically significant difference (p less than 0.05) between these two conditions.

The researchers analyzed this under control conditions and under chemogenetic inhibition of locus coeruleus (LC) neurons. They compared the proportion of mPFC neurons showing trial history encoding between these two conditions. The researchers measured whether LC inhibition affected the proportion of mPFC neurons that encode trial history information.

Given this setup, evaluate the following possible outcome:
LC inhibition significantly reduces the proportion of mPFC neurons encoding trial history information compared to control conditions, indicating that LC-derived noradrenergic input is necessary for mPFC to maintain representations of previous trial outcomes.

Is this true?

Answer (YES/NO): NO